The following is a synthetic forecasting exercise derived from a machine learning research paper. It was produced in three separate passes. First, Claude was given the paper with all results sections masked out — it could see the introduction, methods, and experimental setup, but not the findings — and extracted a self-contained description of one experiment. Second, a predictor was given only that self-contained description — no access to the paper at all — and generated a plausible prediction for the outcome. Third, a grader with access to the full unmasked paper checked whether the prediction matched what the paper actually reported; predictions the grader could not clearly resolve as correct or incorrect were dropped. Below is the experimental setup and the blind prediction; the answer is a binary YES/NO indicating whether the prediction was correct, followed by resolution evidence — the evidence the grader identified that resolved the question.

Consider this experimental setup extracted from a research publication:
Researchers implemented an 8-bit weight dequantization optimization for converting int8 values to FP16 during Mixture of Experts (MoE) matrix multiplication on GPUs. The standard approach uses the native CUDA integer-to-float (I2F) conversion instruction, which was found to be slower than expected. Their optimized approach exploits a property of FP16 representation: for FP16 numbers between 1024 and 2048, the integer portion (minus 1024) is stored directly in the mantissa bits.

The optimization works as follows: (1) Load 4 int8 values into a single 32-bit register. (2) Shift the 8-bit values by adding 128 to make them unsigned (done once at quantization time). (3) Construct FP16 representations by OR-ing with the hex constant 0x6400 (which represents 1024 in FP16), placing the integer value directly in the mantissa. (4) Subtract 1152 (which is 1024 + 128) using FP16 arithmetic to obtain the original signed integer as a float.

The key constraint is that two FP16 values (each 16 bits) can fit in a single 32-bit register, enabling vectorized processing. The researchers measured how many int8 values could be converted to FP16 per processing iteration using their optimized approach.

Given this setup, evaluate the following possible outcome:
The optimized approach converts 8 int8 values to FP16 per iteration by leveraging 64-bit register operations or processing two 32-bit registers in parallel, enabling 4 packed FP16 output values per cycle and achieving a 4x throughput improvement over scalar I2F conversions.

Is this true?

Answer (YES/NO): NO